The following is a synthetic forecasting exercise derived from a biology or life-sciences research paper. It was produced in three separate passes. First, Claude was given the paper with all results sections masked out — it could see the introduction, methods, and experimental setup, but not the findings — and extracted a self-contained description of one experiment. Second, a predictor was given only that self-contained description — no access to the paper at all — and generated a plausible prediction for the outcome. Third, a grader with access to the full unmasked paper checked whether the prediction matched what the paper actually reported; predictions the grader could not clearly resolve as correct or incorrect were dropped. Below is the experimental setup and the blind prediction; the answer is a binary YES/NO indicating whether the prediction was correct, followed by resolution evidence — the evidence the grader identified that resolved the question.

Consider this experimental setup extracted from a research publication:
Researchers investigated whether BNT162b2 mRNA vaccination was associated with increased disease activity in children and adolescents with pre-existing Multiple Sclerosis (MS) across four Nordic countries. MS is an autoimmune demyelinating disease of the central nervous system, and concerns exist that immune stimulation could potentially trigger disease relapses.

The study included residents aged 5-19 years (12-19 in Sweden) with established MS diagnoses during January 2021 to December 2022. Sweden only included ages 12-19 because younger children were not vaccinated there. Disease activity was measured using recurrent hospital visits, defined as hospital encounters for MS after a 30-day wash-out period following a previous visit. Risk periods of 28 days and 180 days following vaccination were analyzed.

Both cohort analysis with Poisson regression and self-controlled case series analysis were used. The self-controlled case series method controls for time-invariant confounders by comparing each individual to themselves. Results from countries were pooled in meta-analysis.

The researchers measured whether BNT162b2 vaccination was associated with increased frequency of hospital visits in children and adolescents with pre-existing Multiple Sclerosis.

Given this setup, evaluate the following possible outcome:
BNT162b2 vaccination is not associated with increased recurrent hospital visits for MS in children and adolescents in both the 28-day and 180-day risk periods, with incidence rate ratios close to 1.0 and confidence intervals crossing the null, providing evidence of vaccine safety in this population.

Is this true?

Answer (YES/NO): NO